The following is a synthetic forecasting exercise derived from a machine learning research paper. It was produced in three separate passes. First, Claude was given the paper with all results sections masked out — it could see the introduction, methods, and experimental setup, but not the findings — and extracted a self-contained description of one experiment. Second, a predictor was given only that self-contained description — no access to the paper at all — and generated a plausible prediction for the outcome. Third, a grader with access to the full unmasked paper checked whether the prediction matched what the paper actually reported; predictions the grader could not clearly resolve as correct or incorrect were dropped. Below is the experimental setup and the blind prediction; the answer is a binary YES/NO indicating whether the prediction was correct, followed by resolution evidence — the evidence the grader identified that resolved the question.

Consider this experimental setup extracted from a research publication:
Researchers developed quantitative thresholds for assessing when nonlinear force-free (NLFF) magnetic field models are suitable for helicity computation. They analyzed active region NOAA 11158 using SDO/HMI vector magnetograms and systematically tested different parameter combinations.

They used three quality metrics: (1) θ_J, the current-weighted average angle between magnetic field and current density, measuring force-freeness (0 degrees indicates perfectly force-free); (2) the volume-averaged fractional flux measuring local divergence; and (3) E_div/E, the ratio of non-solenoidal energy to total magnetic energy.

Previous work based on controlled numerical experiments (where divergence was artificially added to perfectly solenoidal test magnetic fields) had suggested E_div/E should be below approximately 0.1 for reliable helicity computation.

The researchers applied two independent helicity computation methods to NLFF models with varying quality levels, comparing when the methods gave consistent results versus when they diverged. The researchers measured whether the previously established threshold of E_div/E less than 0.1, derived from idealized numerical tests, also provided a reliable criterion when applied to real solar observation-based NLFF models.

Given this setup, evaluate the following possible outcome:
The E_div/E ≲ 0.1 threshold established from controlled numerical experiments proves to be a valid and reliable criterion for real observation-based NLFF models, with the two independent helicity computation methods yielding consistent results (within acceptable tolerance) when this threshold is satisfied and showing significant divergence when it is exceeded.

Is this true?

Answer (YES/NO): NO